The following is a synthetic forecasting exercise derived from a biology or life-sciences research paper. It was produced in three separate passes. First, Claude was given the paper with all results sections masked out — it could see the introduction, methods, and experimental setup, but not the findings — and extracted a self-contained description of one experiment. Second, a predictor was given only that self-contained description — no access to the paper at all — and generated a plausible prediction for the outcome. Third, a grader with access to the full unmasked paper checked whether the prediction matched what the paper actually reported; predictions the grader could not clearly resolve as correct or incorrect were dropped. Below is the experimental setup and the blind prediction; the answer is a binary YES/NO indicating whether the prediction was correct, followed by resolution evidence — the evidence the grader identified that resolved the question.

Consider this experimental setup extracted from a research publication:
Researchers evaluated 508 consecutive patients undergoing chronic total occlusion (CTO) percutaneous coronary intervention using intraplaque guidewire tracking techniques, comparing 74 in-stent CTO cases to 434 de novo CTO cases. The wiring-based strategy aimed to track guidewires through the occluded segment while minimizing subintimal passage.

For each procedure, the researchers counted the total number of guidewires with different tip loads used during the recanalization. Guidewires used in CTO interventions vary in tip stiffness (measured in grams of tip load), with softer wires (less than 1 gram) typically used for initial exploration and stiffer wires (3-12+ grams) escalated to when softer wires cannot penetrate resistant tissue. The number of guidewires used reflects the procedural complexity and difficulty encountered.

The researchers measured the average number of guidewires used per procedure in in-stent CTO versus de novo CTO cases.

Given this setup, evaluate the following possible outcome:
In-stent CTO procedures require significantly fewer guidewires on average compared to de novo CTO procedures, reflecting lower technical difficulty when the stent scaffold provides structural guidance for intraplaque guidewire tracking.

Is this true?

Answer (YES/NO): YES